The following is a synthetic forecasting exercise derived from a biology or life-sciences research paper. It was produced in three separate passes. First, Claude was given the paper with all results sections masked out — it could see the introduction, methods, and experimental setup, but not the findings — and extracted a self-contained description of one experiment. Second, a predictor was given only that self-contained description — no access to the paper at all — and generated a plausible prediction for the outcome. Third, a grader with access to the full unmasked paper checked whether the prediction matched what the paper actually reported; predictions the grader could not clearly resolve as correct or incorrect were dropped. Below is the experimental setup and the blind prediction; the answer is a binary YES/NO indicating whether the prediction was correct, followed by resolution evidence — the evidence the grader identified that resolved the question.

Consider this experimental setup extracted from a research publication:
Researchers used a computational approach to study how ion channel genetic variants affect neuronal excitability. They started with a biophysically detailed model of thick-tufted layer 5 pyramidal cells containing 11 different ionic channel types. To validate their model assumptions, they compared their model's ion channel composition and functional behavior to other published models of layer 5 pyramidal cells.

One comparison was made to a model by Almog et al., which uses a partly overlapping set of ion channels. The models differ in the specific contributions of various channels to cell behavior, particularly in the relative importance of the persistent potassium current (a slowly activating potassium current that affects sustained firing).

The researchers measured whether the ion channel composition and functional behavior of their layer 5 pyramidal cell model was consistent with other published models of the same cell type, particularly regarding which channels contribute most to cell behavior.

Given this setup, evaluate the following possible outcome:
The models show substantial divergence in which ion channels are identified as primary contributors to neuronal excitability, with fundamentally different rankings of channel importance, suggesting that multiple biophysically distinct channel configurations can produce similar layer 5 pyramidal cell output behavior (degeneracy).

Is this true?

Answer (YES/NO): NO